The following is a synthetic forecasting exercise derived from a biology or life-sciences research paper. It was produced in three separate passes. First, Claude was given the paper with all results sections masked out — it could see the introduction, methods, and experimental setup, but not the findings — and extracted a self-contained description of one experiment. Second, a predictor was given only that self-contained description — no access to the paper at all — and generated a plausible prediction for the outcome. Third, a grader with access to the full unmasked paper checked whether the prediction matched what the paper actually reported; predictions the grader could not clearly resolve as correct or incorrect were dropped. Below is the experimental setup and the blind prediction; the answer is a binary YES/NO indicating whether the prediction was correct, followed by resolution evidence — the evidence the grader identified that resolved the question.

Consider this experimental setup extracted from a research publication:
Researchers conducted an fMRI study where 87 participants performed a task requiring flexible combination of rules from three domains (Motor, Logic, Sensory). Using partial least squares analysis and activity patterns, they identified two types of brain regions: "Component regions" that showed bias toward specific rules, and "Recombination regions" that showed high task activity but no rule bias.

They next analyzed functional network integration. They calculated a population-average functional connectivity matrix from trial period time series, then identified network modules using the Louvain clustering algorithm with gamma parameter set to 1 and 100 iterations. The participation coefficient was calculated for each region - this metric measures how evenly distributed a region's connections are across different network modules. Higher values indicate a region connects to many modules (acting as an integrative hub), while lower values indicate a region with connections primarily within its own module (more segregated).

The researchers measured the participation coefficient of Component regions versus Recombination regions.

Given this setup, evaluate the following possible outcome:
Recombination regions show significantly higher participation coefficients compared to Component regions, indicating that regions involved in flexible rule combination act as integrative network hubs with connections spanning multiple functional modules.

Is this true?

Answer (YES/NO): YES